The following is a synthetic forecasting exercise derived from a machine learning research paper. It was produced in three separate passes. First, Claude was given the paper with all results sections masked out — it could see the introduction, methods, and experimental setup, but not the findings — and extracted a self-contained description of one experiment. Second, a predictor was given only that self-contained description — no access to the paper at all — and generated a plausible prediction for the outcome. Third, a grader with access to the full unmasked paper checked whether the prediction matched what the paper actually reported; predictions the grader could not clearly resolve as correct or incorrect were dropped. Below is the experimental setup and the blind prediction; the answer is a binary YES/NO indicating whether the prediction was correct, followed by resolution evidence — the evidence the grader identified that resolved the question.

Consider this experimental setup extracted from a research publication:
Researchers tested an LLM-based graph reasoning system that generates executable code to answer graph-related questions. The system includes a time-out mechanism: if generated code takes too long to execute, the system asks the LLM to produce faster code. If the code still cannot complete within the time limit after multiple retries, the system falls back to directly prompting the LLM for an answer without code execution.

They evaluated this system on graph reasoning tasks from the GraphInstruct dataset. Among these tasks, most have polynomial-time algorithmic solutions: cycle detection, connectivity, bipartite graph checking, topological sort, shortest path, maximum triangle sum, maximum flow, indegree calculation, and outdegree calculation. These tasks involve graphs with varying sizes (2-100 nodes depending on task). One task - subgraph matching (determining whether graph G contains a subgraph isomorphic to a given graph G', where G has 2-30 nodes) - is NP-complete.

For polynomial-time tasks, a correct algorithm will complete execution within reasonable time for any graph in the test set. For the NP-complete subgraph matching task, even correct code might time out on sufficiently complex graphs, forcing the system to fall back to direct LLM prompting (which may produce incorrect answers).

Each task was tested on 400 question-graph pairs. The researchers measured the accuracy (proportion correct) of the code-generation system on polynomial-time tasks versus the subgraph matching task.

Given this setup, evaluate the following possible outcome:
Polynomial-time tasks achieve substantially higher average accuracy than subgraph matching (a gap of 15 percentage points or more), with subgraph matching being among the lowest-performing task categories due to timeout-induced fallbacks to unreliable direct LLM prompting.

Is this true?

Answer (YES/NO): NO